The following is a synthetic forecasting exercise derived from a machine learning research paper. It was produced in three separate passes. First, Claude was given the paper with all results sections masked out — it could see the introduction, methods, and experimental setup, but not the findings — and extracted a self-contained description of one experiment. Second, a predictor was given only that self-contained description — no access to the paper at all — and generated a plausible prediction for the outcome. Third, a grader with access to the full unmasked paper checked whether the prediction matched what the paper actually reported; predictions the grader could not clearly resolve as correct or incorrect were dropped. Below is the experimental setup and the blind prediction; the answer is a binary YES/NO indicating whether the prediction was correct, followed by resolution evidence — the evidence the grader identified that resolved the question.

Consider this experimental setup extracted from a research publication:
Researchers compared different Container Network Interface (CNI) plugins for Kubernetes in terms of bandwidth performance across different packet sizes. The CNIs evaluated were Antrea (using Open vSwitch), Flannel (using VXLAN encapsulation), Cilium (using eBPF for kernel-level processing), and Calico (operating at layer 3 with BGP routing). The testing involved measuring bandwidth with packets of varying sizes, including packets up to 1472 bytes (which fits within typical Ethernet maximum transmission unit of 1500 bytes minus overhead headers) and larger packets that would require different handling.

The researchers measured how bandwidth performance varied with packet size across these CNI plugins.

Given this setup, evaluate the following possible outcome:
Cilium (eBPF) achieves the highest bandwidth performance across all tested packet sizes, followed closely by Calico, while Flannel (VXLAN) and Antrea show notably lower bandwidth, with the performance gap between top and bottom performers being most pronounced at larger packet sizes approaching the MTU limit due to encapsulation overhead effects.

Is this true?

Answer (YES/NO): NO